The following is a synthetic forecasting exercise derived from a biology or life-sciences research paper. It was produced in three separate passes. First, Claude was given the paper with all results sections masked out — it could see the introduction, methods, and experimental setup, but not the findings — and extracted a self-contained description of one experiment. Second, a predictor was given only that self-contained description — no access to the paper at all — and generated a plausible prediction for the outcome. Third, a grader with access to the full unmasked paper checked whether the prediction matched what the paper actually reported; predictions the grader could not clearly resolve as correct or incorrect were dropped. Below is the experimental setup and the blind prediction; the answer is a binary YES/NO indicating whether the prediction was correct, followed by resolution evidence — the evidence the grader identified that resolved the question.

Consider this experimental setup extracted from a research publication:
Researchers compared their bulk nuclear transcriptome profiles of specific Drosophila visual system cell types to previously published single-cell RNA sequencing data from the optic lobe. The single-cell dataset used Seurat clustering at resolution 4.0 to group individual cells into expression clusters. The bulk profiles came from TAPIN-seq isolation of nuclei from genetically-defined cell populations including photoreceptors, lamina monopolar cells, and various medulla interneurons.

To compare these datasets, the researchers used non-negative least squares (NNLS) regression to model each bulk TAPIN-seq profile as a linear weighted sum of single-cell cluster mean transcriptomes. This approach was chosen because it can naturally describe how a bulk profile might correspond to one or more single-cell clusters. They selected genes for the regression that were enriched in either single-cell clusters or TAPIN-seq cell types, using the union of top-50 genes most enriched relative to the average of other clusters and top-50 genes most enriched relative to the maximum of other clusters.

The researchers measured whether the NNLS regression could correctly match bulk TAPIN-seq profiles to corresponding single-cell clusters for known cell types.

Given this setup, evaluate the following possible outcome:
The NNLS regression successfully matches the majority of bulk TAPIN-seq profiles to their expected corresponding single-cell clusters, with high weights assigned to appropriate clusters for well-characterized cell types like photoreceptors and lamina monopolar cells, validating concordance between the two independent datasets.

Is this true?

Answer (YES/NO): NO